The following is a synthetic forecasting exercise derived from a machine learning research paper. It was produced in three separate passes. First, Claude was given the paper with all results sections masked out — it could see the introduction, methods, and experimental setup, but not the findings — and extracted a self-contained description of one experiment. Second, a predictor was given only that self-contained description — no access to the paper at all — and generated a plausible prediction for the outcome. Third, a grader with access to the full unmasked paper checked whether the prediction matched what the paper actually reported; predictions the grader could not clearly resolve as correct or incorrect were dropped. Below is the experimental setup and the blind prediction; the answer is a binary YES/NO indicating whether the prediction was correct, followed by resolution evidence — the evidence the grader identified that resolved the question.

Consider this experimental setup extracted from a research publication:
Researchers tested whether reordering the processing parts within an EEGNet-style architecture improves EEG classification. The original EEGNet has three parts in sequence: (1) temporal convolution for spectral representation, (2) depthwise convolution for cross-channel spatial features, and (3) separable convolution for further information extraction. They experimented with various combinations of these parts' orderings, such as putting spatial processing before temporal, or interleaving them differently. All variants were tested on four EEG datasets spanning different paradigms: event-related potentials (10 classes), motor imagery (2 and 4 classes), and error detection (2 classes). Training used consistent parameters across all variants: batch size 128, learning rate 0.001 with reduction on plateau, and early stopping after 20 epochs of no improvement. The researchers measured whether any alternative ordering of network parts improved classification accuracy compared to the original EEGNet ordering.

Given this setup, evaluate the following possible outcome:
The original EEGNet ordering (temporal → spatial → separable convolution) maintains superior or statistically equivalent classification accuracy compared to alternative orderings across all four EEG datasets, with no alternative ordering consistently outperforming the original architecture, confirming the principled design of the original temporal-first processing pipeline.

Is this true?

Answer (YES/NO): YES